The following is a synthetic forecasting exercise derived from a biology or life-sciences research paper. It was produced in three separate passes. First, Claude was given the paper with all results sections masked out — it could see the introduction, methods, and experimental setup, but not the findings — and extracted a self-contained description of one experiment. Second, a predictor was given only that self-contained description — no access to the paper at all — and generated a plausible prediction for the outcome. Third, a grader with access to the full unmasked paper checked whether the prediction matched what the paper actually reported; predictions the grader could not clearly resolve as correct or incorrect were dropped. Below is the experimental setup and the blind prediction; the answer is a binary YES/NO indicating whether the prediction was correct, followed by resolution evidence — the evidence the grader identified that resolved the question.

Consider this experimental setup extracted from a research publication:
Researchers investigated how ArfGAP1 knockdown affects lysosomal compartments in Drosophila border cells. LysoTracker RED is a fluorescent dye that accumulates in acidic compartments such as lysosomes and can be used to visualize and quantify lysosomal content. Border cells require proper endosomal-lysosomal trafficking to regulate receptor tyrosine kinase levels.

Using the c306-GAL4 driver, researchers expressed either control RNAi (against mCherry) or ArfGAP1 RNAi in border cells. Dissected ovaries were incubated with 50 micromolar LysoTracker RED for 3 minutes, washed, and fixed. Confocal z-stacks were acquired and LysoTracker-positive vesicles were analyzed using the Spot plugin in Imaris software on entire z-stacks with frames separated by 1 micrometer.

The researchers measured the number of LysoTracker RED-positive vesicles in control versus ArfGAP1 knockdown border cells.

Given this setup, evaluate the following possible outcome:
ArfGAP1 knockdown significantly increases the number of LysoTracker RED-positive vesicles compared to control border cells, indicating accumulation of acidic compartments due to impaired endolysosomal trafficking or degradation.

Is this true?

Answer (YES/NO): YES